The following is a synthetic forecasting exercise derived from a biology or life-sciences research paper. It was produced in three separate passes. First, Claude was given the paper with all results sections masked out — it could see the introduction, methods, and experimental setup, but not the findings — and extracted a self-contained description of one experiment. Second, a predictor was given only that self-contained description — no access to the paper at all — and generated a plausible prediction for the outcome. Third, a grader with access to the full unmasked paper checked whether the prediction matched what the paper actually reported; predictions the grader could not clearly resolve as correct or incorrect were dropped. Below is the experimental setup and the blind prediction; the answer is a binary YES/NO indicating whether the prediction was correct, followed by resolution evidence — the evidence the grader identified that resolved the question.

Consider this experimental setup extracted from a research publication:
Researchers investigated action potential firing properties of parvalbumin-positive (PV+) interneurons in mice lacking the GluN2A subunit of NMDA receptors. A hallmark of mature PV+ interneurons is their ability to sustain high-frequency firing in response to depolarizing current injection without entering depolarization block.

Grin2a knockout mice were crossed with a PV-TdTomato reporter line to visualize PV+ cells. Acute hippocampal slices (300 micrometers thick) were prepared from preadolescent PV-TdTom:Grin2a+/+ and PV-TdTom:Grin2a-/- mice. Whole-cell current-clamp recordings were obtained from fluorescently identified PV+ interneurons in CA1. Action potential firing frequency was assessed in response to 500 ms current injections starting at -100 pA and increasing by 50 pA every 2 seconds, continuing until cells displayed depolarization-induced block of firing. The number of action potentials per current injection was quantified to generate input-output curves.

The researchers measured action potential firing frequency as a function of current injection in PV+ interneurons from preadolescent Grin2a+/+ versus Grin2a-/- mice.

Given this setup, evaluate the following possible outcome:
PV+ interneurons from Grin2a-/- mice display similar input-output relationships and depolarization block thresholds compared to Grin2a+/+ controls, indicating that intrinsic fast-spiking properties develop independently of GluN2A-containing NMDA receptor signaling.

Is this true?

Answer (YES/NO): NO